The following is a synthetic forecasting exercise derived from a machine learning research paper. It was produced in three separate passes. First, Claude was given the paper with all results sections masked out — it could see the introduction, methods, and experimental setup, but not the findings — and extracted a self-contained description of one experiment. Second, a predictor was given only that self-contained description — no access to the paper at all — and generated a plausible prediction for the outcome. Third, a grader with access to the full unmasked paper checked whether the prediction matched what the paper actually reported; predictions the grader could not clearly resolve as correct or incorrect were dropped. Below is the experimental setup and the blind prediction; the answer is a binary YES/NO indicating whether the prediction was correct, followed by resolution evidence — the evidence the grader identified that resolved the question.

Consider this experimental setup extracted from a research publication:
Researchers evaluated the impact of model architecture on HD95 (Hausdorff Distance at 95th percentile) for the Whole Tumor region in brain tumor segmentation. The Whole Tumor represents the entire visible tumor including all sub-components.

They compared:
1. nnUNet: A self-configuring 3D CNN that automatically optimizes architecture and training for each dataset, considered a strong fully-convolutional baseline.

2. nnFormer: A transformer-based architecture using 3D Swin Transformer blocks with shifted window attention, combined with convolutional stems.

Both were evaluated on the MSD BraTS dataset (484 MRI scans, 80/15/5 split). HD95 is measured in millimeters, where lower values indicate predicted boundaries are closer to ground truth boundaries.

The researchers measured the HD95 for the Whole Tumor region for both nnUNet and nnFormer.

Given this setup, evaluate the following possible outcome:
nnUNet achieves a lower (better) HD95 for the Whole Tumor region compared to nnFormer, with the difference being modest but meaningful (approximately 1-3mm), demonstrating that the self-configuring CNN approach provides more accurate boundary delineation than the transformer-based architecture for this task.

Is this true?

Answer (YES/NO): NO